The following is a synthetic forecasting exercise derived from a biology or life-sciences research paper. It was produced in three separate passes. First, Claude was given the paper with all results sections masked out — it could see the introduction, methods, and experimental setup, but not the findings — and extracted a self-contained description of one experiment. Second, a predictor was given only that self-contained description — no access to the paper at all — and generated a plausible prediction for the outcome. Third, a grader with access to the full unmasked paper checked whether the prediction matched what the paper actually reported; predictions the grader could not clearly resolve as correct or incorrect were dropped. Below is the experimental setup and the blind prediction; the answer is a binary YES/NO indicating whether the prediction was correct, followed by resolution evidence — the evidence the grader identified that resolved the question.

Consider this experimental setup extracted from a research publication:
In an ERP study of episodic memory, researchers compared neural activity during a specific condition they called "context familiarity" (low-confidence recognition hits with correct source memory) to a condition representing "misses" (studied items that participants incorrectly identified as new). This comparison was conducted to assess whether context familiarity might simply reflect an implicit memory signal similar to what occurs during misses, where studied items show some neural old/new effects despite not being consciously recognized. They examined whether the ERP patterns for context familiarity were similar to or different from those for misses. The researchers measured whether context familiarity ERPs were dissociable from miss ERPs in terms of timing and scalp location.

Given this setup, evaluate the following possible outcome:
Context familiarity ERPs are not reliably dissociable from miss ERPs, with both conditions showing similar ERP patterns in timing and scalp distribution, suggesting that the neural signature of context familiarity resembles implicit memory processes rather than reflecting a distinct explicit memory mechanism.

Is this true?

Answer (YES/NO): NO